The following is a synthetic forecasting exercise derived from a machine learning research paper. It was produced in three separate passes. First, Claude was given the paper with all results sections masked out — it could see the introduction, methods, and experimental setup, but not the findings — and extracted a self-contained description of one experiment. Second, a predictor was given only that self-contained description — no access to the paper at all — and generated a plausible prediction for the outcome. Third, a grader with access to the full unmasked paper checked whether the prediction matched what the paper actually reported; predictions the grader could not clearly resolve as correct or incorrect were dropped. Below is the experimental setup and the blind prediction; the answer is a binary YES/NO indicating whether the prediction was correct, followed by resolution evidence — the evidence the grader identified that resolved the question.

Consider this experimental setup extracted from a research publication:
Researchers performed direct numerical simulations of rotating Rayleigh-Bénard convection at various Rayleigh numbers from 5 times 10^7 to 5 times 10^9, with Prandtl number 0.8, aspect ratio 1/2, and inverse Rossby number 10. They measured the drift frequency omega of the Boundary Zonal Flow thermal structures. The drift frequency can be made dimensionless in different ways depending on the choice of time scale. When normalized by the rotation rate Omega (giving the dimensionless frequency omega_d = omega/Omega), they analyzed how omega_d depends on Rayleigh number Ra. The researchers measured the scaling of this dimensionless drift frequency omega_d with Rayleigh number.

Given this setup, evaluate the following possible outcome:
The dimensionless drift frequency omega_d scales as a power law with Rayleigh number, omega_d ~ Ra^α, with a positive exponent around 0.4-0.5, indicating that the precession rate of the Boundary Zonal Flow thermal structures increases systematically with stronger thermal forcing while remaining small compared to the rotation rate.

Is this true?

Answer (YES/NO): NO